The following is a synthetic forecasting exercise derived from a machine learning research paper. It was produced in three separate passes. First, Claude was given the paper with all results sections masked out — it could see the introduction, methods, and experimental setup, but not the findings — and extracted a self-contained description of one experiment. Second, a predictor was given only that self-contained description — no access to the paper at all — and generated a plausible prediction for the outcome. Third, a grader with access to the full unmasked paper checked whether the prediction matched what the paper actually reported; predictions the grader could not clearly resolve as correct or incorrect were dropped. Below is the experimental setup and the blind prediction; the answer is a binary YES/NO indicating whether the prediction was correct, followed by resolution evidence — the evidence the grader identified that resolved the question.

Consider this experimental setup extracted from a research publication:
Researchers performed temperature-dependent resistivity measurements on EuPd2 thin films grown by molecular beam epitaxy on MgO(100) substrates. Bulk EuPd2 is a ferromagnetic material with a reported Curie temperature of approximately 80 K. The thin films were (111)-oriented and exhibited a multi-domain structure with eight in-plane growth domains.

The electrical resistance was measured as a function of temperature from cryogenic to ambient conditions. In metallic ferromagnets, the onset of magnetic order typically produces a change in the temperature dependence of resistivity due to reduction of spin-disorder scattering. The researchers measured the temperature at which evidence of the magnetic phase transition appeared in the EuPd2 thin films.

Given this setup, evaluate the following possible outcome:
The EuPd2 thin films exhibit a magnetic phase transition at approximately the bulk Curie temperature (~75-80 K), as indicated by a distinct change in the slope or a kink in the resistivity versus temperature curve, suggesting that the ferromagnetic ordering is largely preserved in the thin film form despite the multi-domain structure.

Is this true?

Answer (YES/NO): NO